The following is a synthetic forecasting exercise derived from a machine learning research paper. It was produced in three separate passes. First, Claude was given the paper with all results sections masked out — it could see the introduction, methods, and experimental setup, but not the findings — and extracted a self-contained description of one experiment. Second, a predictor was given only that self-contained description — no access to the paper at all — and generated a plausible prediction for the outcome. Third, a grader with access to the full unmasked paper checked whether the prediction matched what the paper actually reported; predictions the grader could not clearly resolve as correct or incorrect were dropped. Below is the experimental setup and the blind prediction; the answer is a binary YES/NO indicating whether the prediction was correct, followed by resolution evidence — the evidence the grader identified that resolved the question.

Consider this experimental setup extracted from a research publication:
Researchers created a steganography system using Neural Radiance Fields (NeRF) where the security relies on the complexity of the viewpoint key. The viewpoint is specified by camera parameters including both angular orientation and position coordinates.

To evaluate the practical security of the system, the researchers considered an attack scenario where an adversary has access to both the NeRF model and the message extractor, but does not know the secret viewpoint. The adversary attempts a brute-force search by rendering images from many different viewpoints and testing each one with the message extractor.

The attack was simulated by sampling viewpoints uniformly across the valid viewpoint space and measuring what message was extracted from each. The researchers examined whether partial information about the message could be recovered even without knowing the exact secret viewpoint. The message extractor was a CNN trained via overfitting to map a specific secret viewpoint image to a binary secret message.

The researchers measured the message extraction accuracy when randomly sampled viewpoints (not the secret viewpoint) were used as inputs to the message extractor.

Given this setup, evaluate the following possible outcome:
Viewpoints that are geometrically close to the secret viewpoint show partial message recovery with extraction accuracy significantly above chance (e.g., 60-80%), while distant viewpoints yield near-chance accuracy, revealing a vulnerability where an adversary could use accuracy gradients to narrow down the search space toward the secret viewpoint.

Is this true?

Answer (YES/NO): NO